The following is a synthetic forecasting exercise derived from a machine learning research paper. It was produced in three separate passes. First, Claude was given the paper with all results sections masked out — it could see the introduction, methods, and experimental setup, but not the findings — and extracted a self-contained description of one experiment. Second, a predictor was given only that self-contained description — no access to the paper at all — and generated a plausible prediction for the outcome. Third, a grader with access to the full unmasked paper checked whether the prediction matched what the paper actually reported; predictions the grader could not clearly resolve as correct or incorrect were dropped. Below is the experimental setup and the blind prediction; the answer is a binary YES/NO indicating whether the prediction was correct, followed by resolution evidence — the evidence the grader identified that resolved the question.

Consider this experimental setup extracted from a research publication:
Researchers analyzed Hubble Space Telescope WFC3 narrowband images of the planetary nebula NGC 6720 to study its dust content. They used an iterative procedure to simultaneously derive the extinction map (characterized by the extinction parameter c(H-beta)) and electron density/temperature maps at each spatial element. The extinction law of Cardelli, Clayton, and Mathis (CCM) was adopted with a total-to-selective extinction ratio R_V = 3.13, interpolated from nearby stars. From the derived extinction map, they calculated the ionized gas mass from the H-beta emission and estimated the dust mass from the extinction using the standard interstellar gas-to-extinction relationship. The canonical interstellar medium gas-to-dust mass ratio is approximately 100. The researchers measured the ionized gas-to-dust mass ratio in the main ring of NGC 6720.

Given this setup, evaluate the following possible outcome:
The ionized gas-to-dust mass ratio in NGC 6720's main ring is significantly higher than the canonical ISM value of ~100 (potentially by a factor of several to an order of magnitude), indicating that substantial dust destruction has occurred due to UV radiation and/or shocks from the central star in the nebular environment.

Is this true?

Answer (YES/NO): YES